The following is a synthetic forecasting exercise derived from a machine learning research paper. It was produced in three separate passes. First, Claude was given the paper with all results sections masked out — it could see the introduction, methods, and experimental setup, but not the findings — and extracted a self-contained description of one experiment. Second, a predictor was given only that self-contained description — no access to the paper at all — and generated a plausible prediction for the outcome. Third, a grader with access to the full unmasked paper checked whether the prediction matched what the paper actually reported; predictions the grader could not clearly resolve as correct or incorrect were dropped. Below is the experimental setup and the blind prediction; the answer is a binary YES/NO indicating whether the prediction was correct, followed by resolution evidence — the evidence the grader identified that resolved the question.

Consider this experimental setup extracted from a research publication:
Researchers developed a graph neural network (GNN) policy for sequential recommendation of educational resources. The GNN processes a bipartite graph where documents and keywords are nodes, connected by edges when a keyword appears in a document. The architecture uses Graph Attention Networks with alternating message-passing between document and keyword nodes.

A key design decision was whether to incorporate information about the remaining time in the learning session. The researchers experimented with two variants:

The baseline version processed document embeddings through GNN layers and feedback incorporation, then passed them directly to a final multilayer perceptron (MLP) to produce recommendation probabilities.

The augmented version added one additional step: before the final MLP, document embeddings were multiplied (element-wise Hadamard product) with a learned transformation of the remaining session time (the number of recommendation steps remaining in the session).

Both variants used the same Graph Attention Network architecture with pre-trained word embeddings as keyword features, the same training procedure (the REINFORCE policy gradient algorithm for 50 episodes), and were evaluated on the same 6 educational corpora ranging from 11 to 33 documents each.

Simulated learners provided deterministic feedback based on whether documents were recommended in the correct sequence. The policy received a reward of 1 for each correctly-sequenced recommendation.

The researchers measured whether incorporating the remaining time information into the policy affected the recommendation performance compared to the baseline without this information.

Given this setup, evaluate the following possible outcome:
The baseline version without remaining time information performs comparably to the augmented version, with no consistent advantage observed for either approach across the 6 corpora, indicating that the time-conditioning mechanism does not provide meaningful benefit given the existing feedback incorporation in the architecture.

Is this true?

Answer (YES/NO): NO